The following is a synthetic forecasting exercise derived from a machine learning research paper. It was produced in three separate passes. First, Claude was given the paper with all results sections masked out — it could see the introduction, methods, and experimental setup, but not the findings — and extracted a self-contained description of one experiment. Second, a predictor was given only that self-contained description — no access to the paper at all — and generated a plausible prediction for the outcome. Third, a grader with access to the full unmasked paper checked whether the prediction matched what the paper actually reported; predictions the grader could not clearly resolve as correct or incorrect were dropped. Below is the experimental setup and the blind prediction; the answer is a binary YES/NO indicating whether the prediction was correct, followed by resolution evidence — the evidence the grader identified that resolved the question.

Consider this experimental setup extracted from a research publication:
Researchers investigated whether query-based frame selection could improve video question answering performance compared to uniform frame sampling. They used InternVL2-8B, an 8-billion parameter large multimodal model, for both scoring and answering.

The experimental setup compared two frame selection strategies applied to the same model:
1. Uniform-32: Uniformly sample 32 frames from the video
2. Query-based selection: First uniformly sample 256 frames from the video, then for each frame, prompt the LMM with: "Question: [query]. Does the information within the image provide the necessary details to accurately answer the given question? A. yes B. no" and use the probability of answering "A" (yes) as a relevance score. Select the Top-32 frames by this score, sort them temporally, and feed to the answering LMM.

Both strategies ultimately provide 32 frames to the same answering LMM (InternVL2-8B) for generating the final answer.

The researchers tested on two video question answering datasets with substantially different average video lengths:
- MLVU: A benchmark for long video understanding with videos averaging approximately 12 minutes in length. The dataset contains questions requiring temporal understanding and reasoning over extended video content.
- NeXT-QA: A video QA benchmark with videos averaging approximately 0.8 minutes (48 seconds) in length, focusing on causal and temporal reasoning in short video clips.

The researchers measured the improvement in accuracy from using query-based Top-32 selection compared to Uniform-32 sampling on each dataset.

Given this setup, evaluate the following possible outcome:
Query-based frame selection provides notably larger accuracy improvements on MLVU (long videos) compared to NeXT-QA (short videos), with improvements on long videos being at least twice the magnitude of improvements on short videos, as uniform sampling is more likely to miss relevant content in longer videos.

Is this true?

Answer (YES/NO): YES